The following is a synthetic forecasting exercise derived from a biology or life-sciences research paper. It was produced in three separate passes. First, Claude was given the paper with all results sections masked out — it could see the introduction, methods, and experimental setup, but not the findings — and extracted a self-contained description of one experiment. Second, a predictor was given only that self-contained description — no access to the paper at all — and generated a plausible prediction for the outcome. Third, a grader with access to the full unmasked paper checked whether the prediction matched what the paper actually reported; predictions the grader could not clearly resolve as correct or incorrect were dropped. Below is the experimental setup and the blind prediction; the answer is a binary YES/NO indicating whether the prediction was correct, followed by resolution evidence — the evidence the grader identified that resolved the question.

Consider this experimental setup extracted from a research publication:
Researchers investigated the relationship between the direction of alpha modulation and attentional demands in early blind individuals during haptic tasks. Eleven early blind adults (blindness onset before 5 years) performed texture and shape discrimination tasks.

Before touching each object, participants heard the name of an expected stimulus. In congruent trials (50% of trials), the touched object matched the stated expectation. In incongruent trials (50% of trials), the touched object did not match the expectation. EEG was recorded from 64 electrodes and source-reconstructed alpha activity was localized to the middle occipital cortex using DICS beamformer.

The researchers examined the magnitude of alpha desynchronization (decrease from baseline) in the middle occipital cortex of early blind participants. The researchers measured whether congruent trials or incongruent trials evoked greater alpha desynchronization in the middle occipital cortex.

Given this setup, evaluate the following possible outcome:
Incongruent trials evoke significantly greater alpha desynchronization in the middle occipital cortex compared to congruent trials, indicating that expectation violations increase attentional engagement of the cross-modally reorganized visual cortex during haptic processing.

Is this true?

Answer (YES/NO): NO